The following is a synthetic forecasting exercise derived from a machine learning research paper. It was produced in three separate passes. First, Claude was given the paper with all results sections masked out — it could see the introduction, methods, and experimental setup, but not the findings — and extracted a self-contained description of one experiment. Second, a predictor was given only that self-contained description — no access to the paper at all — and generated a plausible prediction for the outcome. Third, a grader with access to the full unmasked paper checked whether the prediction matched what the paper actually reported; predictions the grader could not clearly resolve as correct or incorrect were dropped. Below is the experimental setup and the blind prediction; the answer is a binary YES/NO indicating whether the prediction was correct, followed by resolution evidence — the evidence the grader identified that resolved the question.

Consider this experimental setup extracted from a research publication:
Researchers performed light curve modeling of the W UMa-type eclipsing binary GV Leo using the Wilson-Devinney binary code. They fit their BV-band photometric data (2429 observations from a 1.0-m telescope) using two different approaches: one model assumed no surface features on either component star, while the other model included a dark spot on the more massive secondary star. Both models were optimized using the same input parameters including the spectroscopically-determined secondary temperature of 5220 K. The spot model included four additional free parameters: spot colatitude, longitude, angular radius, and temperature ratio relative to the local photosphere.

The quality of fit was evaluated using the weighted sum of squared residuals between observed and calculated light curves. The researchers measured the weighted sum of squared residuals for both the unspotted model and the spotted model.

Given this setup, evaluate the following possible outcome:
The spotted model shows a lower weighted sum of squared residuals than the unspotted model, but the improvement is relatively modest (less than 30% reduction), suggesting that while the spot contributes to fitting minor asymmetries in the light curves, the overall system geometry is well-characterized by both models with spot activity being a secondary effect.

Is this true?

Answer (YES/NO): NO